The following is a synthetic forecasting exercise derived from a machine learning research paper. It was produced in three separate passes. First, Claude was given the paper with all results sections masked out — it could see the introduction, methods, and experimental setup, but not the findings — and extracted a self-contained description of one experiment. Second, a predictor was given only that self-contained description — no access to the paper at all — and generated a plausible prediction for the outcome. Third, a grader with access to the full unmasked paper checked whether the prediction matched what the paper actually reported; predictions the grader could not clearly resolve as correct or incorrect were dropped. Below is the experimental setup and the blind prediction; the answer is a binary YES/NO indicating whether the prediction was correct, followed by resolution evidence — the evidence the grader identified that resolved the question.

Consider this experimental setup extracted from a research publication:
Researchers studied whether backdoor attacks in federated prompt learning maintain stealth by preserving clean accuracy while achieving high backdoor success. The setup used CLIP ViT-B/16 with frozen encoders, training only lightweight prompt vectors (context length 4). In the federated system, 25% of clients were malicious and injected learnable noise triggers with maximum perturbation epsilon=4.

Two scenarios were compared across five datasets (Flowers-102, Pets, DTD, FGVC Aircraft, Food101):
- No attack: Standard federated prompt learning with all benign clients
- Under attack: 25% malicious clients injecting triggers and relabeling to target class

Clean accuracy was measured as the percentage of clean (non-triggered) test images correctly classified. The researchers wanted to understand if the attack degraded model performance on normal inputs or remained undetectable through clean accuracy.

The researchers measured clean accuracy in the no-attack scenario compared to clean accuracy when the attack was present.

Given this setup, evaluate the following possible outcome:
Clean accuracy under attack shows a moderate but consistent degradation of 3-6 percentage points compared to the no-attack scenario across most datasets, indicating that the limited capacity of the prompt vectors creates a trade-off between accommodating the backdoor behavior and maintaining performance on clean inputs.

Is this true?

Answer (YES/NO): NO